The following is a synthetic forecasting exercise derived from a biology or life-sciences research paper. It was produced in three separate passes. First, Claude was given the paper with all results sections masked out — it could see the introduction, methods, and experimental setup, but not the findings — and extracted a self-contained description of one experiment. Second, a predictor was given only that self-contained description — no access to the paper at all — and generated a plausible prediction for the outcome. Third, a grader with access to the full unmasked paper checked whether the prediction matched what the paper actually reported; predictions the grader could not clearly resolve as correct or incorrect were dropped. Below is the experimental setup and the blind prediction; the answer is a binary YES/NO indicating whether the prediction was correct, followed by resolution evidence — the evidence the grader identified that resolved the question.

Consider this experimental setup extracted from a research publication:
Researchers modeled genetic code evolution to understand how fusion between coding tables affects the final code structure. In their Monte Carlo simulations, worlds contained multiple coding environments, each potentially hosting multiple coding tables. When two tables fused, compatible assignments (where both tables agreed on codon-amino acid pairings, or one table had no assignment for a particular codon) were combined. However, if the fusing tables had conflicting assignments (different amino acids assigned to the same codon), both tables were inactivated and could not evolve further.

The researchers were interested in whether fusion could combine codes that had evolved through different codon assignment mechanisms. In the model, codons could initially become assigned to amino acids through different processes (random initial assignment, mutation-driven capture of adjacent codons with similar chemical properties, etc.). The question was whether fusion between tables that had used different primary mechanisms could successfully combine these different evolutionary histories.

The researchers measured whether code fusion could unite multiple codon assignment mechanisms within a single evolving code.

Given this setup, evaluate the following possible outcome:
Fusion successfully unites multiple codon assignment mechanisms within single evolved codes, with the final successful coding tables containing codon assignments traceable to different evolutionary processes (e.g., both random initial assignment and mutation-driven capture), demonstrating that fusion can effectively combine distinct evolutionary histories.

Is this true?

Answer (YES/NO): YES